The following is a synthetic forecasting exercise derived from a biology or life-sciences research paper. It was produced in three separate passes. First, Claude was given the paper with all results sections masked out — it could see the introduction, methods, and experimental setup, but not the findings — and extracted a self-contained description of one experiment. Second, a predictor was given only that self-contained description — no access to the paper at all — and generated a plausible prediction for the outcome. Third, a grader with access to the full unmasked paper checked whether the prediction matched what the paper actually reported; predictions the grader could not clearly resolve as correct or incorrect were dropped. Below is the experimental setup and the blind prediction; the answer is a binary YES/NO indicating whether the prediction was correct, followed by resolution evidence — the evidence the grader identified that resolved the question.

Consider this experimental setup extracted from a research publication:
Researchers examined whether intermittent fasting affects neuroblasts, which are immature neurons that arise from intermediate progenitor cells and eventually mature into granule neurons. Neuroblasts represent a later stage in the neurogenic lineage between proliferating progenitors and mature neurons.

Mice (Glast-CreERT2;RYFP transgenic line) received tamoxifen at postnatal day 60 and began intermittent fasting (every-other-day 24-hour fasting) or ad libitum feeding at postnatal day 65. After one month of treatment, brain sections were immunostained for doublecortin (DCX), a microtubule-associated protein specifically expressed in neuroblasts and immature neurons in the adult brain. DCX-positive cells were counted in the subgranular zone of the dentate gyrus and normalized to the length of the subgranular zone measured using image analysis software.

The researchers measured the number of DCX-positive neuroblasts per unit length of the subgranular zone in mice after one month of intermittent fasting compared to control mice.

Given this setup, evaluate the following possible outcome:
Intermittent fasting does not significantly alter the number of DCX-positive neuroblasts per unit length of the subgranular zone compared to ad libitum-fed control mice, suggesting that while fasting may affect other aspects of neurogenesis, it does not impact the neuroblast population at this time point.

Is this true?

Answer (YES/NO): YES